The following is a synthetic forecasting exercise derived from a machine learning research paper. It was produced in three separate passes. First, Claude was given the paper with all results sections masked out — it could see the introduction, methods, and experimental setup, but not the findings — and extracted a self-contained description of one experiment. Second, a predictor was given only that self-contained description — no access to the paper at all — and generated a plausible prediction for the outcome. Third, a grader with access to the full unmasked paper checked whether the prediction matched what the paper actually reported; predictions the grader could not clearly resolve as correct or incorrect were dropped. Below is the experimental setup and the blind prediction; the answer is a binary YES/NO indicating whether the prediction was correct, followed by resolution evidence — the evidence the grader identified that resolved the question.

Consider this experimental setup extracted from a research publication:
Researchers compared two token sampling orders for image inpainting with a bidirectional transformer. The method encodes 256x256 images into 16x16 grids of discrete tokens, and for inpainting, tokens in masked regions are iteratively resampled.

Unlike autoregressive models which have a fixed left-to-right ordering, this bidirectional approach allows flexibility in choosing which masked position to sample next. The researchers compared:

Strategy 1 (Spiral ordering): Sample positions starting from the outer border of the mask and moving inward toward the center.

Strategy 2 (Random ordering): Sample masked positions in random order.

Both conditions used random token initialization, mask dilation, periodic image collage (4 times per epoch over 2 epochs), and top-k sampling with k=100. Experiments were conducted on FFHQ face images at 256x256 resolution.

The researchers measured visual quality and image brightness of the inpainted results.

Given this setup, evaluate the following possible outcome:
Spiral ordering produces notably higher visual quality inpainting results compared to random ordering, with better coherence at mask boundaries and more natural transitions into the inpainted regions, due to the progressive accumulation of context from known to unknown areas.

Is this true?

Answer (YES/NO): NO